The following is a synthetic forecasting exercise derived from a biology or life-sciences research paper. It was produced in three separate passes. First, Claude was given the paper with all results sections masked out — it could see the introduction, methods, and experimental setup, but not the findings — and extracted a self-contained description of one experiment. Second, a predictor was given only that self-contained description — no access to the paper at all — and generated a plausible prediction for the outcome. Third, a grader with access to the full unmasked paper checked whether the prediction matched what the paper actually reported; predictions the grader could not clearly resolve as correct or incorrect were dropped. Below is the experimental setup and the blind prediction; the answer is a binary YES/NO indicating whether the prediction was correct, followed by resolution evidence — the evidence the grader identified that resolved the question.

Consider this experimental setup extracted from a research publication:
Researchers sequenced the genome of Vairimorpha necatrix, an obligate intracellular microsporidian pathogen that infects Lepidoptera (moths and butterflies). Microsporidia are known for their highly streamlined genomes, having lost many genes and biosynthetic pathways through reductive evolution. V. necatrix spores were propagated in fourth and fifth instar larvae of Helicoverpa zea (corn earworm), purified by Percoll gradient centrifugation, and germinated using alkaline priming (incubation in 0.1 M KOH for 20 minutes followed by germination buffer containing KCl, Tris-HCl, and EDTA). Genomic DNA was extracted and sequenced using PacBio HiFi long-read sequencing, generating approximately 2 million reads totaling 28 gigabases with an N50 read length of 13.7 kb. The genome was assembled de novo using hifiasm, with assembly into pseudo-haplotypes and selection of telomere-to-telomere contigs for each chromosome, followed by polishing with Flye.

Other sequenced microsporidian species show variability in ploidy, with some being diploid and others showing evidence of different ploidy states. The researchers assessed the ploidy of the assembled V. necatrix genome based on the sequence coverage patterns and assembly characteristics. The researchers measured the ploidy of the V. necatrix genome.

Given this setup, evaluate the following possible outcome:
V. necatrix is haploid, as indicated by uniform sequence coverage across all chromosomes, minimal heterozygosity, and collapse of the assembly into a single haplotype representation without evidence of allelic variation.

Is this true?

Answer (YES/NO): NO